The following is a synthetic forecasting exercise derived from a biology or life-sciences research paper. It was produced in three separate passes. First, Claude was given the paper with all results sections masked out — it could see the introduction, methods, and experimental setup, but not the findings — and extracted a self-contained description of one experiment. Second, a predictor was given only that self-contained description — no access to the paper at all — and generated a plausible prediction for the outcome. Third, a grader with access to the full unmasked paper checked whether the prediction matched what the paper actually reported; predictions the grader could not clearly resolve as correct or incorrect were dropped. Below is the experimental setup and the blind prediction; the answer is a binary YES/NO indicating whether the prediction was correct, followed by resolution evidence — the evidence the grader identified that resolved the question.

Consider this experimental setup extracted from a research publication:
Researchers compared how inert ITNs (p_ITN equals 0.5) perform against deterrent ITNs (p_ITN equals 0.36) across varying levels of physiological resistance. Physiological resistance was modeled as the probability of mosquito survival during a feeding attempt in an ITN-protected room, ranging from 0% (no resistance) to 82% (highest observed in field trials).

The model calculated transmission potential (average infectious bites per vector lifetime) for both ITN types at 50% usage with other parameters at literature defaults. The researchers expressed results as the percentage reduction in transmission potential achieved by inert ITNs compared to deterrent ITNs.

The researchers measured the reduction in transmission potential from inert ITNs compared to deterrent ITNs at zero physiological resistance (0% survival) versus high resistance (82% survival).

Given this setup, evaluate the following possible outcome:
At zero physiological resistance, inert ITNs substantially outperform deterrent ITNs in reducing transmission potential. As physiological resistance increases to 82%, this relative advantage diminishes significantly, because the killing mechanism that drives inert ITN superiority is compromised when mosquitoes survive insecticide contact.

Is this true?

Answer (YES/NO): YES